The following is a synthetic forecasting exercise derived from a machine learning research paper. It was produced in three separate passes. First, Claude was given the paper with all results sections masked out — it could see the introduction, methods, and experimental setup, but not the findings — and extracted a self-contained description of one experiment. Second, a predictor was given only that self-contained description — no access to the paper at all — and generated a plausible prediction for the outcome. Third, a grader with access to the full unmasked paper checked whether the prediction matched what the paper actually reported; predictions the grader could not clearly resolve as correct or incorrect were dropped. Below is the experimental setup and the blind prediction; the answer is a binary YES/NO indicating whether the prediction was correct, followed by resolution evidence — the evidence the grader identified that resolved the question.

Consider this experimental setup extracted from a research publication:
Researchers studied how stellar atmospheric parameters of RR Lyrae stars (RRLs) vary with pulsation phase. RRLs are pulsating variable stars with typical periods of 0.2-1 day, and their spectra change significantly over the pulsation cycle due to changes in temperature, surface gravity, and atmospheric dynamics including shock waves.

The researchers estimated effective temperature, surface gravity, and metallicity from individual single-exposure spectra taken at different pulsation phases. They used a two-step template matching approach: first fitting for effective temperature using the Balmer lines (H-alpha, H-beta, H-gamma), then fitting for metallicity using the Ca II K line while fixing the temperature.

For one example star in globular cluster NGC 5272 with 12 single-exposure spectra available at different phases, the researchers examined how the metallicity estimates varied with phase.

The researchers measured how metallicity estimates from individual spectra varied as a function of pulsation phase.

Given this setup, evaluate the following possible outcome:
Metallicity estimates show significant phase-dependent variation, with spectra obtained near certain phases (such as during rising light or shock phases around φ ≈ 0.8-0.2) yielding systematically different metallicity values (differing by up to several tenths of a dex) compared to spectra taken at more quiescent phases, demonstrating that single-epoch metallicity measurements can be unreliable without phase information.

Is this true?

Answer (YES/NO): YES